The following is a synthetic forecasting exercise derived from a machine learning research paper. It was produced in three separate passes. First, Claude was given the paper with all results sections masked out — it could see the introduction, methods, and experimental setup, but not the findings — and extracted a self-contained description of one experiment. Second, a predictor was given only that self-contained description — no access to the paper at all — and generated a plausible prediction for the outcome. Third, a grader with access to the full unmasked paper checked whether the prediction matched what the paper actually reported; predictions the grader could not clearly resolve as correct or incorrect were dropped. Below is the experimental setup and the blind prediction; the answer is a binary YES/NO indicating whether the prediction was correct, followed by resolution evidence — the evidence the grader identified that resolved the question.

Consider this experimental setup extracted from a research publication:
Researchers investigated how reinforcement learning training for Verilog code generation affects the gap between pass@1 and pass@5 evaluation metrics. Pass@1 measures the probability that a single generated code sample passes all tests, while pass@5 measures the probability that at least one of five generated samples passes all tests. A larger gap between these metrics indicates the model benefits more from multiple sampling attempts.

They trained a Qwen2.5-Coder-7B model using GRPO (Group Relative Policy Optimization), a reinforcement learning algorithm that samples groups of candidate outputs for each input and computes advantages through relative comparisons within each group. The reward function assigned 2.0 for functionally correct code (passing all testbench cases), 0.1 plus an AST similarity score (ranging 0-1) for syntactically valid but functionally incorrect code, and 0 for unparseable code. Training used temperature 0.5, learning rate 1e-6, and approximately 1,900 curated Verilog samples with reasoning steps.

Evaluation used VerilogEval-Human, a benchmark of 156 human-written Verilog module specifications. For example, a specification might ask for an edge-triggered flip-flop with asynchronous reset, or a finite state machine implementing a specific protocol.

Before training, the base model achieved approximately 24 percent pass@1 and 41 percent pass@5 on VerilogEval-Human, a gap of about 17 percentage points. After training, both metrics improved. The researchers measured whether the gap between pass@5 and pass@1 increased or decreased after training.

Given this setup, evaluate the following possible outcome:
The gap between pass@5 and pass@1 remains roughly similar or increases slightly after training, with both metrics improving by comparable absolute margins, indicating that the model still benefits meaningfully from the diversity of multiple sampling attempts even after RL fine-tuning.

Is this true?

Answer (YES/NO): NO